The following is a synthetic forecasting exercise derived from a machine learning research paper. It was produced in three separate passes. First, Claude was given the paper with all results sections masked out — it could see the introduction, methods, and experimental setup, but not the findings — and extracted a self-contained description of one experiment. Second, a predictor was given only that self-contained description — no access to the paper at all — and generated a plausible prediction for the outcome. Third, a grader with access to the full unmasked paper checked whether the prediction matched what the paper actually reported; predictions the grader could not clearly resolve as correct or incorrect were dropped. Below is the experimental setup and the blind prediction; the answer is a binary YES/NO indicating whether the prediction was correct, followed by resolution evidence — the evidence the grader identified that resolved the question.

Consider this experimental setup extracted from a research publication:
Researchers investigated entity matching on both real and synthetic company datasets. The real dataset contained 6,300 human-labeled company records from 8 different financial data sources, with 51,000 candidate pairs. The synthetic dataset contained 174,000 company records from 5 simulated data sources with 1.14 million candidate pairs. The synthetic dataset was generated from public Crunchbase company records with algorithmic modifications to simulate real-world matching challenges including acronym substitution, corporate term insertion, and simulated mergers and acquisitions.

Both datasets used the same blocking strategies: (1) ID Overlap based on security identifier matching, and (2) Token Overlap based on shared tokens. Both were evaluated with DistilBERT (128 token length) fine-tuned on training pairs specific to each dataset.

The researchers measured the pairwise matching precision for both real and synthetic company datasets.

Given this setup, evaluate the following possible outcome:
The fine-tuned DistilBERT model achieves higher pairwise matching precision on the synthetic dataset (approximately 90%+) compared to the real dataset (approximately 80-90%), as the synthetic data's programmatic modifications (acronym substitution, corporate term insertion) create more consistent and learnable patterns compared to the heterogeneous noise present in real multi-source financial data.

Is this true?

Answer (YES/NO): NO